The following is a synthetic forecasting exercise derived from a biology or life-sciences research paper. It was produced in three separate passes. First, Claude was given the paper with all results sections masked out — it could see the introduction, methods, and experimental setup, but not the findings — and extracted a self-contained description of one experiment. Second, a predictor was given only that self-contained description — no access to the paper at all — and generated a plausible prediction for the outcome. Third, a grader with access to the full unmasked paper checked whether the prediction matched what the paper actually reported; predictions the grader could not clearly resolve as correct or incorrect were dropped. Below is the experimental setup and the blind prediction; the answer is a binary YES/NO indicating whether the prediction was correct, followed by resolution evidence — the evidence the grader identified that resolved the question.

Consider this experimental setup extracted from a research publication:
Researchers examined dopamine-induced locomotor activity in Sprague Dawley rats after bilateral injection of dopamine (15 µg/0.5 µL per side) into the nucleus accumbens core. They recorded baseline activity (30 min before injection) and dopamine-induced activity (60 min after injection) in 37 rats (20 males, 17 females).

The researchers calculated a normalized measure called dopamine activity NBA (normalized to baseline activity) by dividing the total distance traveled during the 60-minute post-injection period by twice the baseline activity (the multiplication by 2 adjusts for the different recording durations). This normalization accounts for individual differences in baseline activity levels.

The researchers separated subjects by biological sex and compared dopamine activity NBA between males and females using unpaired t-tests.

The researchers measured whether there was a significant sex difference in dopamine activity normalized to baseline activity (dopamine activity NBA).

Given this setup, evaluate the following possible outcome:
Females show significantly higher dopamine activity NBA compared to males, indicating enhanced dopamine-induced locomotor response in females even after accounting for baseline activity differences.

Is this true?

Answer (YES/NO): NO